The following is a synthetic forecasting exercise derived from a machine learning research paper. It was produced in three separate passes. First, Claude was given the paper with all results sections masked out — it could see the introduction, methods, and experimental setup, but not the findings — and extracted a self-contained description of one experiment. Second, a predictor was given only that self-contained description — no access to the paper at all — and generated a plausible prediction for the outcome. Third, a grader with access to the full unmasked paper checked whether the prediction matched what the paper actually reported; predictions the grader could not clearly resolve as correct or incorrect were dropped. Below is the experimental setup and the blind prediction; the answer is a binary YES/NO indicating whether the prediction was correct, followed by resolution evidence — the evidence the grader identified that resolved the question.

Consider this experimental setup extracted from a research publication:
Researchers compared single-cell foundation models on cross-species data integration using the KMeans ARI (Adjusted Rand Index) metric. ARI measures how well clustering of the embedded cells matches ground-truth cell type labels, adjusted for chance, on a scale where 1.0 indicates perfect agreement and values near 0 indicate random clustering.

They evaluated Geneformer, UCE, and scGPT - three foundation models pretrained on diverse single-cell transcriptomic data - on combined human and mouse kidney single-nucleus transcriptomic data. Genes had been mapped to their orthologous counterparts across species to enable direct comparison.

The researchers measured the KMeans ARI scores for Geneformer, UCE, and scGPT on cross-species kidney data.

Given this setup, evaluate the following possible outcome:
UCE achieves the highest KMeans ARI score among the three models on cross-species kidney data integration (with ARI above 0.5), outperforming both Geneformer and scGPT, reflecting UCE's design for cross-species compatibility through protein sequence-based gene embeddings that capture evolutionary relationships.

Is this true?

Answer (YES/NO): YES